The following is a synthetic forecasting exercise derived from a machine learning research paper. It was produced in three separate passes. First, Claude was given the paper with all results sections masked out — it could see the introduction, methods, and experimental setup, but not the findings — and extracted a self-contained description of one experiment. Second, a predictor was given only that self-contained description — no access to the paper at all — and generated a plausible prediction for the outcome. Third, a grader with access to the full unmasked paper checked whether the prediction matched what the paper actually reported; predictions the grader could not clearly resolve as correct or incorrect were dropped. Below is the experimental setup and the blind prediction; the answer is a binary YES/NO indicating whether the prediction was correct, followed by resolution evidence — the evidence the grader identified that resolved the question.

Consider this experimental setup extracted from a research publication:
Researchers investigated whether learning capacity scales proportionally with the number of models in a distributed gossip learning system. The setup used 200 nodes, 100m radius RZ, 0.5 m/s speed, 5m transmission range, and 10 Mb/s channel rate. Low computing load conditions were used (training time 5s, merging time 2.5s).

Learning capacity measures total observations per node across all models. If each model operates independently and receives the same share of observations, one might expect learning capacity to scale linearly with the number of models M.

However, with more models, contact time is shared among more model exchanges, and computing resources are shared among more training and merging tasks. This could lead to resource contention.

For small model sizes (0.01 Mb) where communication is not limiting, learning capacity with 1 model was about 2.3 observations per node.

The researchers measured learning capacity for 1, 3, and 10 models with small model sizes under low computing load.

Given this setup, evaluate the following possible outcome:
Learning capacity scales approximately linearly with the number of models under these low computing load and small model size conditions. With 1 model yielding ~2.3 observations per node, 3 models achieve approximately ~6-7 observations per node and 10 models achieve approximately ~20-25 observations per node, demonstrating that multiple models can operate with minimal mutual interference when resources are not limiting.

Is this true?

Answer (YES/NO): YES